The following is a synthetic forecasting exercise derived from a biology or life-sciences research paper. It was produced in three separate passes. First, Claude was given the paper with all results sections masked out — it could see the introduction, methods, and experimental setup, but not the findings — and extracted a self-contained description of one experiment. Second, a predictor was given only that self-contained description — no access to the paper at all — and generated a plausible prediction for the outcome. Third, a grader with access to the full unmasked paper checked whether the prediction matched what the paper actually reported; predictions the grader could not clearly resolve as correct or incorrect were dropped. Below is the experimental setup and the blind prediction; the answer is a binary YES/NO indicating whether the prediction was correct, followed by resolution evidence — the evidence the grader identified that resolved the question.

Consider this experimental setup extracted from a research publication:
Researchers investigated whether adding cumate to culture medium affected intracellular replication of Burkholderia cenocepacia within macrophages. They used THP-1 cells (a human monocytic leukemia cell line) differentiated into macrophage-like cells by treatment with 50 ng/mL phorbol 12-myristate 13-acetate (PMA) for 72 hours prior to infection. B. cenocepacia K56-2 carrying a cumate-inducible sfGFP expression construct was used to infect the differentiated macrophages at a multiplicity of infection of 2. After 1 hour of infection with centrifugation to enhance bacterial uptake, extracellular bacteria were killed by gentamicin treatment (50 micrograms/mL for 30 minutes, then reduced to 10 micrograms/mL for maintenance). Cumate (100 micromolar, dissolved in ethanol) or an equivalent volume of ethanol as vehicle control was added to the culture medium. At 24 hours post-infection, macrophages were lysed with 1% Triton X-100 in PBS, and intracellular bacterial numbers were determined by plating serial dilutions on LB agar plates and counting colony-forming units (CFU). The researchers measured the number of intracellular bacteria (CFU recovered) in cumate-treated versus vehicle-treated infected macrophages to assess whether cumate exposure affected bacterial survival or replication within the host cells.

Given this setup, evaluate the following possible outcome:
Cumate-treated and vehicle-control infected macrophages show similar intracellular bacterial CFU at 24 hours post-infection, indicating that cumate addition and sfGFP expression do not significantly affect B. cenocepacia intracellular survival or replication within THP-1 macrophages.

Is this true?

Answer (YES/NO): YES